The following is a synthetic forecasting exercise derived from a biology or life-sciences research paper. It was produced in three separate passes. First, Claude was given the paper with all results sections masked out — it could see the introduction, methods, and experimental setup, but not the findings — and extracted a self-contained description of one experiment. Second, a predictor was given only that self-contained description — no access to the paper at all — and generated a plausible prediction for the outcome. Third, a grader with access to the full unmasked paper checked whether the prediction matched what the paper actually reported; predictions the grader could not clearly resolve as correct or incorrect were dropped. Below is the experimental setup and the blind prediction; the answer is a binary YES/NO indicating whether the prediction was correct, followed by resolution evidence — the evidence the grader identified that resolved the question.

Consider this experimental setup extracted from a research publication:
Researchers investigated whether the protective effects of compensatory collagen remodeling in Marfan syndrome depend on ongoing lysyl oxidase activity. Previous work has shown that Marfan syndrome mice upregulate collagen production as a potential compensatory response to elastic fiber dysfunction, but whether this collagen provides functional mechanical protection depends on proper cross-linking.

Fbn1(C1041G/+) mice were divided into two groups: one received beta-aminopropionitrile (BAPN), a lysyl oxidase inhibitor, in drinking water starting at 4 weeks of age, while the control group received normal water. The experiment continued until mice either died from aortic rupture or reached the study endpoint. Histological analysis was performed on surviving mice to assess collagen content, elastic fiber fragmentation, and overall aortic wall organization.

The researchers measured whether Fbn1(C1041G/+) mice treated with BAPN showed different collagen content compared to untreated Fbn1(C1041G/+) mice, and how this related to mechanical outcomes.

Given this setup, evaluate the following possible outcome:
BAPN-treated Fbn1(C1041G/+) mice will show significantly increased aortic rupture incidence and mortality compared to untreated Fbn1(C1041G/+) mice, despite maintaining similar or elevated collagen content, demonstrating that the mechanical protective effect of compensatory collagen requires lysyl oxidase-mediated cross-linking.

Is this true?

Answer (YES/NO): NO